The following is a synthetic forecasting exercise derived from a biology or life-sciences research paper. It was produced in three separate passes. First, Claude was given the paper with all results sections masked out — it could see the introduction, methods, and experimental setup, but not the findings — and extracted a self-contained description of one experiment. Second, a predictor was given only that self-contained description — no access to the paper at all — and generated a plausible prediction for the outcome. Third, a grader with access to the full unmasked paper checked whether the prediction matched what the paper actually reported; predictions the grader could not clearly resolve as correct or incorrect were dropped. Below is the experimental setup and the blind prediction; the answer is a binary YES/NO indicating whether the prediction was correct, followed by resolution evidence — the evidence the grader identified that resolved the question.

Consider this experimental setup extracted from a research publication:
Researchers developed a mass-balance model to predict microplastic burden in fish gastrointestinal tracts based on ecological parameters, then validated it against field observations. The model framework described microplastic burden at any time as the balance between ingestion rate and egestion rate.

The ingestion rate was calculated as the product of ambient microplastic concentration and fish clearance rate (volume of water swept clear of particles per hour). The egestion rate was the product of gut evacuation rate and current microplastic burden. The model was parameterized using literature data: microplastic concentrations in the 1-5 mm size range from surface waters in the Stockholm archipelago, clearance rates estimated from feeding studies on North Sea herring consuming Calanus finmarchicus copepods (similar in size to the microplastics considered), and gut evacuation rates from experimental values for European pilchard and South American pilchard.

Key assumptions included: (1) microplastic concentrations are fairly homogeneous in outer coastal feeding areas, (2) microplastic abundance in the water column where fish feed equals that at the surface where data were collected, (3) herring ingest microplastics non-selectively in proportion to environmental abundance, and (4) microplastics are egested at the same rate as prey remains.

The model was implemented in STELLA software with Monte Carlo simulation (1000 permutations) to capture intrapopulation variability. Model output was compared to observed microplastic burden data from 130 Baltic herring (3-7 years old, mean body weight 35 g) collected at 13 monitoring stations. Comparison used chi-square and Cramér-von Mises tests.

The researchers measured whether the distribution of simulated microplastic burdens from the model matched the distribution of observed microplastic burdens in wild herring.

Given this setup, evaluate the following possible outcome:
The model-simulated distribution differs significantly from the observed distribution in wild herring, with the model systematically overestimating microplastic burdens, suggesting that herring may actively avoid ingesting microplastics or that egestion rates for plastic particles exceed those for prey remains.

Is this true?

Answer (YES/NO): NO